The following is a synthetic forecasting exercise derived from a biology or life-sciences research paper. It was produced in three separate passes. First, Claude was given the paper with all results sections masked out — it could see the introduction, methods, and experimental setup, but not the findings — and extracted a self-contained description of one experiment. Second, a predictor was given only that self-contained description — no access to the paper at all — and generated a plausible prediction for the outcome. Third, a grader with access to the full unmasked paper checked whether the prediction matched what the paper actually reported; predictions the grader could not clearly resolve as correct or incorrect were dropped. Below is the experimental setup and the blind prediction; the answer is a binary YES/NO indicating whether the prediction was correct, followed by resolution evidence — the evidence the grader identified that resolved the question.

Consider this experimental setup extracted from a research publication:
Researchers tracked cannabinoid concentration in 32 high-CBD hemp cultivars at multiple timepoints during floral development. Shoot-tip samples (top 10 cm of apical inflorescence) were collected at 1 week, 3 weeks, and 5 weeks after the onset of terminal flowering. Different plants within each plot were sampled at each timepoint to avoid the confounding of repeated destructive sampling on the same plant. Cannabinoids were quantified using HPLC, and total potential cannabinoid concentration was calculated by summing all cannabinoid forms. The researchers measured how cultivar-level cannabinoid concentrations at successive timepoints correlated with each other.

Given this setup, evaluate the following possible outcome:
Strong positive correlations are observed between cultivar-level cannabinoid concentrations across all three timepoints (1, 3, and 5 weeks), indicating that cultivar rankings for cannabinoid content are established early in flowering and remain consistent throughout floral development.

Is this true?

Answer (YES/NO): YES